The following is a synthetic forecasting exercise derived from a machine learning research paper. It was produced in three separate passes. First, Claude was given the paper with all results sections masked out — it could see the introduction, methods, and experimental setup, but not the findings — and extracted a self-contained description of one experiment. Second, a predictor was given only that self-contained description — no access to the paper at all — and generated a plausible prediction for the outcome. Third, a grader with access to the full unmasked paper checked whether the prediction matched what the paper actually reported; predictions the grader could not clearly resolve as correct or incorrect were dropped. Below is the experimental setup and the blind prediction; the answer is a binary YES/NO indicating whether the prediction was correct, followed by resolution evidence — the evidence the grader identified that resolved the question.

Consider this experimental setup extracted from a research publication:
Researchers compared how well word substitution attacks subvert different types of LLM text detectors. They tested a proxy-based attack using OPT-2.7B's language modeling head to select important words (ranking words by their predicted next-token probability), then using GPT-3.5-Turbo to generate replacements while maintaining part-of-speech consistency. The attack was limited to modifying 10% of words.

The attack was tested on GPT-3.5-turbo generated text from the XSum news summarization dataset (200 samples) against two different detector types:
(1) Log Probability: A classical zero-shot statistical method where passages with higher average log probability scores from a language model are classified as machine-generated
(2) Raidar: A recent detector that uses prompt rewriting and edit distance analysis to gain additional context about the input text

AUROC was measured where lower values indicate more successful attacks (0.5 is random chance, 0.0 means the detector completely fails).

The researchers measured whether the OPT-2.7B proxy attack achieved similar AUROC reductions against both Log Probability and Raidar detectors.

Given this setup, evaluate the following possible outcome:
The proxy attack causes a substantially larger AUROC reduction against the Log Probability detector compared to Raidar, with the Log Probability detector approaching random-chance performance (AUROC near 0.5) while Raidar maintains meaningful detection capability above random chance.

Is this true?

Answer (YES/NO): NO